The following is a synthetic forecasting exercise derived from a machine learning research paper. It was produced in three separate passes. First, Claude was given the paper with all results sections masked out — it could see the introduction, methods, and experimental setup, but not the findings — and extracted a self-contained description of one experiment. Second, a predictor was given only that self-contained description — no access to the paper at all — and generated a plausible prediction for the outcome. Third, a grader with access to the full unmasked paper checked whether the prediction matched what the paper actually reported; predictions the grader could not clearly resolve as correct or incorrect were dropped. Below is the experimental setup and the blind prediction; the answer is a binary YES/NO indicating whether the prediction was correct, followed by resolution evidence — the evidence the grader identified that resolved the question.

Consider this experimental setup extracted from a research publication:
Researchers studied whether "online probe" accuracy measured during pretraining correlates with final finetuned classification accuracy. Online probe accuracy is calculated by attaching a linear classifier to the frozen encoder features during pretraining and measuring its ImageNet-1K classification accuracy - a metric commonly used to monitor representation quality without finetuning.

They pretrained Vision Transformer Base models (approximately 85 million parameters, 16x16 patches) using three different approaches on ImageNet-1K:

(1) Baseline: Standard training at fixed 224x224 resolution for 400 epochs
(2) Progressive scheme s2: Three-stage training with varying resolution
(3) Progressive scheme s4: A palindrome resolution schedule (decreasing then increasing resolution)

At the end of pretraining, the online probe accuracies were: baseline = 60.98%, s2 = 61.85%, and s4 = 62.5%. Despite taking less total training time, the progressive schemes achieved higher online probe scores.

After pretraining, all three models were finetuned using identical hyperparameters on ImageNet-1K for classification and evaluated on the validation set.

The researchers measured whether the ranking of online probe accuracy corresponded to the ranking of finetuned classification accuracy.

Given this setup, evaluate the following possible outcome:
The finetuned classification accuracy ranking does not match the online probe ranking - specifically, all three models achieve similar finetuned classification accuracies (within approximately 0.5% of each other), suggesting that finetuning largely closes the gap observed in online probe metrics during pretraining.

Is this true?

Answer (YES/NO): YES